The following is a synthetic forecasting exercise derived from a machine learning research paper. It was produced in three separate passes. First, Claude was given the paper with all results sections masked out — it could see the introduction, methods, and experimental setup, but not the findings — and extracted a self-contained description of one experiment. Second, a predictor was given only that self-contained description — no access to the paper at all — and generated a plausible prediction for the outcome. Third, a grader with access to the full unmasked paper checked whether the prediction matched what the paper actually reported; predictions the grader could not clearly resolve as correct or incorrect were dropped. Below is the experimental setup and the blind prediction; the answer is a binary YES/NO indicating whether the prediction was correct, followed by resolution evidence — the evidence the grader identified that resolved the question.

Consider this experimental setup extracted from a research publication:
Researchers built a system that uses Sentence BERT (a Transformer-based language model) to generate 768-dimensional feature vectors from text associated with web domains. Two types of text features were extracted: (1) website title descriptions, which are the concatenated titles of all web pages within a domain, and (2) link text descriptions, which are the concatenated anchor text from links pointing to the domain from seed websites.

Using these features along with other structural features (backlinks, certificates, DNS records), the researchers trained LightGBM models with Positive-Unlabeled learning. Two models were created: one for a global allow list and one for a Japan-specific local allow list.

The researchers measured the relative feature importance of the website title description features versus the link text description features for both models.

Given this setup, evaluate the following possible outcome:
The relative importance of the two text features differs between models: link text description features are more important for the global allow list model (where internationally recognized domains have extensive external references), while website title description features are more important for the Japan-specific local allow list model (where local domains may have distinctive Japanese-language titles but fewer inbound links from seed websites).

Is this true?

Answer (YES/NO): NO